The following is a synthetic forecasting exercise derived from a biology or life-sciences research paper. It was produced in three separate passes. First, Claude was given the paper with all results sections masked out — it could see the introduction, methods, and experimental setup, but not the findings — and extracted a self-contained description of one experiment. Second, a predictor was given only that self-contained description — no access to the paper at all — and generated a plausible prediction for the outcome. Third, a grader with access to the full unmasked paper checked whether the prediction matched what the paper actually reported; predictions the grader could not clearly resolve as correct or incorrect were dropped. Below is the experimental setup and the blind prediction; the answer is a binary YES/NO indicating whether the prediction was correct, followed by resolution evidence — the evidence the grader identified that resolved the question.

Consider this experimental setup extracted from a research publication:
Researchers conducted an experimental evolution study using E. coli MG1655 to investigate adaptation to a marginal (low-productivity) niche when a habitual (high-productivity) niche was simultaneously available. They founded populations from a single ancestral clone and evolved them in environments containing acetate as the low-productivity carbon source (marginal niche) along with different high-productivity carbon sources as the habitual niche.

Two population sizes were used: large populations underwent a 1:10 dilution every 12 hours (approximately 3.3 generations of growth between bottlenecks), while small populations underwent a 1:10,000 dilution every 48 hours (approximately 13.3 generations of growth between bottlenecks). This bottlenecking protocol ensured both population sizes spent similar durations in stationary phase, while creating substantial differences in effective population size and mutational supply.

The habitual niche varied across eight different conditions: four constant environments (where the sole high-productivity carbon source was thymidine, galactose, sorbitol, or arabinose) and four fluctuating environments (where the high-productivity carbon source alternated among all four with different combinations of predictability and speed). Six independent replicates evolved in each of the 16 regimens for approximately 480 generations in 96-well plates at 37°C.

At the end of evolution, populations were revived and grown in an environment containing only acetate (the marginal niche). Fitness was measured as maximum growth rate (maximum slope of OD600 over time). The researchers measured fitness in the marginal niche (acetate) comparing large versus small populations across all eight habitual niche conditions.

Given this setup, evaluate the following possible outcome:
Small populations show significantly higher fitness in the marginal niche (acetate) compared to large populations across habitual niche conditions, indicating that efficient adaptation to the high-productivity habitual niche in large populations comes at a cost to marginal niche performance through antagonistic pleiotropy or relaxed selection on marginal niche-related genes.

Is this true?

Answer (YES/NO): NO